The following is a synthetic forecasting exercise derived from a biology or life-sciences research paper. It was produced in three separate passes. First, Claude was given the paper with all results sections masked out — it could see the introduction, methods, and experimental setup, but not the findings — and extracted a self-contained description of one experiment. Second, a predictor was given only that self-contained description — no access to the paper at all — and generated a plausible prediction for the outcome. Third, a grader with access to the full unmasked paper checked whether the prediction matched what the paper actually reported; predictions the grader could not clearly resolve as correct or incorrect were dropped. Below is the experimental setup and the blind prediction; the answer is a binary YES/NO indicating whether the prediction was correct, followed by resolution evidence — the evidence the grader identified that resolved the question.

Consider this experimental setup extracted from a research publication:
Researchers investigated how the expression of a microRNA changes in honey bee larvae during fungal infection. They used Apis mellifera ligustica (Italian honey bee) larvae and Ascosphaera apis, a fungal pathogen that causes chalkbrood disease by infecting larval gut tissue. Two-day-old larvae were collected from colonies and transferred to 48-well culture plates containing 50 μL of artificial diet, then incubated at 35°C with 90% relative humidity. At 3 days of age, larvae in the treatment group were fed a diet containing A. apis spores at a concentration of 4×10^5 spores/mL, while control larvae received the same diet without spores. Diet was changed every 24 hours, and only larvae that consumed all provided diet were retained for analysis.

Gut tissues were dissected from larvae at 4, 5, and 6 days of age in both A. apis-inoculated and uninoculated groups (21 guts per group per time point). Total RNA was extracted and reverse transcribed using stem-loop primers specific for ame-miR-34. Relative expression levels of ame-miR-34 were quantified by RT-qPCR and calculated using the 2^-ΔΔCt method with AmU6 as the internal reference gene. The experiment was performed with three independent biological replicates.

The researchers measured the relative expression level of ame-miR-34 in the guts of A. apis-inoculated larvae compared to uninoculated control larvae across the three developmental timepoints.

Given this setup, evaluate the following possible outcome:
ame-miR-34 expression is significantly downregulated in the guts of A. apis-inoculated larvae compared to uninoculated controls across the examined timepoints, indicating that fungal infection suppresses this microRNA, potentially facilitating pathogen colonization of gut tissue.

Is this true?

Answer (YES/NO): YES